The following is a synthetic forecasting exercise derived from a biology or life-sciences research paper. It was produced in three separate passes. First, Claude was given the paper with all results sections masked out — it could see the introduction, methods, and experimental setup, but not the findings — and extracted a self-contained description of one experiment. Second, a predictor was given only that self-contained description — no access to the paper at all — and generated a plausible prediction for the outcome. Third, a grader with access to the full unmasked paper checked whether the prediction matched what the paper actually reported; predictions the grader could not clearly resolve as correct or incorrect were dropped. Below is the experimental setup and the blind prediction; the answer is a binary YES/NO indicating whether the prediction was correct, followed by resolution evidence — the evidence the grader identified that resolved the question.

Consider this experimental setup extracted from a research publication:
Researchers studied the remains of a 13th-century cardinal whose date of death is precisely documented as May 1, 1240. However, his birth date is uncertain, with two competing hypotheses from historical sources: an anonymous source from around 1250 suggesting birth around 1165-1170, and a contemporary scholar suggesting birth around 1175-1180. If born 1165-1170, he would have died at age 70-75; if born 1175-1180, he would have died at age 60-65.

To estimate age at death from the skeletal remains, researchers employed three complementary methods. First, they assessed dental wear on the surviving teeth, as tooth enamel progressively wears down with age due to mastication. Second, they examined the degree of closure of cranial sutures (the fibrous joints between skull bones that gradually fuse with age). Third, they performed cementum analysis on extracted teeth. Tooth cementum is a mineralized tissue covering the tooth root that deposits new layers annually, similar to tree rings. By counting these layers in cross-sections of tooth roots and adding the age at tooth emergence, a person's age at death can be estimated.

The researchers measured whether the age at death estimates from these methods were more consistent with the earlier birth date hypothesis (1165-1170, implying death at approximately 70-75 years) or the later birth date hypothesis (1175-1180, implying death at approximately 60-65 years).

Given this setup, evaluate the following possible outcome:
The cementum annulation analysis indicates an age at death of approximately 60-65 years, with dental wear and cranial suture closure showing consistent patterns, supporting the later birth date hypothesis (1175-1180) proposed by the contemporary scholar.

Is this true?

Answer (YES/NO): NO